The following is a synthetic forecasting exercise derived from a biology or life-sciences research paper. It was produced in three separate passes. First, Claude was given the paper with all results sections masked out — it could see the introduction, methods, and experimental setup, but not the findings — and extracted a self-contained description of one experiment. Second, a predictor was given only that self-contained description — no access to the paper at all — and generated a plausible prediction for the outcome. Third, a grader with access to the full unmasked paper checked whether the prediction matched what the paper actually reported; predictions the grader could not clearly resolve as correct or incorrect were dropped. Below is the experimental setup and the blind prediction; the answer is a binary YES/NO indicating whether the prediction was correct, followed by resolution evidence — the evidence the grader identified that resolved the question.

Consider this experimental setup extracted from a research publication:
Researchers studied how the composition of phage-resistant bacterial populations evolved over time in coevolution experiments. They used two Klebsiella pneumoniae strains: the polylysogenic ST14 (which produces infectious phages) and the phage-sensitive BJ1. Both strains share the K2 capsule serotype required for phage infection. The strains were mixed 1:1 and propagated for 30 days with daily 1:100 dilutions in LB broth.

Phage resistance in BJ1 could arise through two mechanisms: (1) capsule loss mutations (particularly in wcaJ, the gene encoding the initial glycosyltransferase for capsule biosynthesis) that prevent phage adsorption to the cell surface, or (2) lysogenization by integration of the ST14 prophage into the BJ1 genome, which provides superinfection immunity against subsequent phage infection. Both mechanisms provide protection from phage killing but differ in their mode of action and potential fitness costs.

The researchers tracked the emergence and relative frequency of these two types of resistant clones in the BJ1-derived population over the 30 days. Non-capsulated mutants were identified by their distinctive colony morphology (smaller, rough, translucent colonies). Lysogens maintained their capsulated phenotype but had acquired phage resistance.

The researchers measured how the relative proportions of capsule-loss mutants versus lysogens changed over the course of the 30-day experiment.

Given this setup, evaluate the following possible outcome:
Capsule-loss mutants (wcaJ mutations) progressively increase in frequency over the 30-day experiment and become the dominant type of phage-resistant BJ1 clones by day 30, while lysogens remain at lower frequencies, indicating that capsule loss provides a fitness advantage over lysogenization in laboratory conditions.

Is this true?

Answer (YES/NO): YES